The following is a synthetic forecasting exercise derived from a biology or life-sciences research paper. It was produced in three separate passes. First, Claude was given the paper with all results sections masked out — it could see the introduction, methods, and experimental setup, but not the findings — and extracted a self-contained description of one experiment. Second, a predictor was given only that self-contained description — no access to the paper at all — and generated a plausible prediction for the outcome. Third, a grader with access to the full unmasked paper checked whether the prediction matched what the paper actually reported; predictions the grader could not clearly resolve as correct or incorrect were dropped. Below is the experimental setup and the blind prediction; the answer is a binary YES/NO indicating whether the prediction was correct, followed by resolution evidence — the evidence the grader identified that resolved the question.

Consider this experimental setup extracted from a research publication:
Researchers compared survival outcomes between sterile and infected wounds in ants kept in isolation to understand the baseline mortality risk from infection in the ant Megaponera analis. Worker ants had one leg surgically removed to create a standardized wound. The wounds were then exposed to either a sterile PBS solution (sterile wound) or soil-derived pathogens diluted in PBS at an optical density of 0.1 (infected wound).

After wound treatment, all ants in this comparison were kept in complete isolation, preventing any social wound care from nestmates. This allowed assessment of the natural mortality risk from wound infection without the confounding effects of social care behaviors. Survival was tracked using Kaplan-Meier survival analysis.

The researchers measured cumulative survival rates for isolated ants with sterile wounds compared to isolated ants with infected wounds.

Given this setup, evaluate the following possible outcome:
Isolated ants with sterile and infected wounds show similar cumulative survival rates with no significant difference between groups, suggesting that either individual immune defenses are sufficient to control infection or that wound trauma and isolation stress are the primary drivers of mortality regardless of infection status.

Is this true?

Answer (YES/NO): NO